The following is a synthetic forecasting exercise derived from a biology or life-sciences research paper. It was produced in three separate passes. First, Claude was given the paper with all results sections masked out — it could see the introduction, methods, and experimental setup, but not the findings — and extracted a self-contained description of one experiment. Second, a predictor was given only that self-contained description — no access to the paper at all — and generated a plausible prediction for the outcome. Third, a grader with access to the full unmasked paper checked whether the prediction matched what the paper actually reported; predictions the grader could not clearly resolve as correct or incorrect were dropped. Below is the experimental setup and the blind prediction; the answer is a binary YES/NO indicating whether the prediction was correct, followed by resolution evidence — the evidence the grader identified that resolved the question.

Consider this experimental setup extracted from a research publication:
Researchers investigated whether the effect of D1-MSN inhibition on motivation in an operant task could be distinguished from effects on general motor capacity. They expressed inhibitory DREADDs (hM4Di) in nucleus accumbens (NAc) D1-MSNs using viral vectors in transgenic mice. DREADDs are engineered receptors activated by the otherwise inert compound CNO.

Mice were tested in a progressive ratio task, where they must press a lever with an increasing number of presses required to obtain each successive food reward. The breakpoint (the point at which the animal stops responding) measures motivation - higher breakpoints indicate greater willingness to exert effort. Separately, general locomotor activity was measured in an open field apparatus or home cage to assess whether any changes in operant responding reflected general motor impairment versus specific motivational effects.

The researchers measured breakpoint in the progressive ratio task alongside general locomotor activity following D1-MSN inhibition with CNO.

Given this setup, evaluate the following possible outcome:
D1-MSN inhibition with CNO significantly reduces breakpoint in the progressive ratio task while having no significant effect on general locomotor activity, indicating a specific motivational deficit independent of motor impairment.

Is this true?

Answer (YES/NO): YES